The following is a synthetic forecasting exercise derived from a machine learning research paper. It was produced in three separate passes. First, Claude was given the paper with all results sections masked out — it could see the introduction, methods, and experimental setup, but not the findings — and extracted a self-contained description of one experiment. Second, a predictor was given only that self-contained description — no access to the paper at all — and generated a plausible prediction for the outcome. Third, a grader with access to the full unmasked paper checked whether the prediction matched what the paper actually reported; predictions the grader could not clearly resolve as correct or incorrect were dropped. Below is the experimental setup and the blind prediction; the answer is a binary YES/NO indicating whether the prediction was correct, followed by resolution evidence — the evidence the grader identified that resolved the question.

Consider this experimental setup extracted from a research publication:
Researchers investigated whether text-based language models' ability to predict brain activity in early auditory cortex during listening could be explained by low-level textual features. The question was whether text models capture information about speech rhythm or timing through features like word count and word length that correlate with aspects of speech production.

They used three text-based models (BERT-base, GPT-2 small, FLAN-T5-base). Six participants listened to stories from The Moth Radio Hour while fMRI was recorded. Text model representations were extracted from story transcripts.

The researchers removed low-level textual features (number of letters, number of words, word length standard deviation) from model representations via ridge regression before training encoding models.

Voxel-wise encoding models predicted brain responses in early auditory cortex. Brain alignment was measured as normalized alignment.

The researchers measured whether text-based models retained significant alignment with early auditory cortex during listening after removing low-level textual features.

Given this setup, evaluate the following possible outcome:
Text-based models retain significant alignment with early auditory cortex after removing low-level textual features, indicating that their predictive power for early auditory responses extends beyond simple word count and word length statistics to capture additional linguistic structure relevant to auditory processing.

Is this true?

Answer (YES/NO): NO